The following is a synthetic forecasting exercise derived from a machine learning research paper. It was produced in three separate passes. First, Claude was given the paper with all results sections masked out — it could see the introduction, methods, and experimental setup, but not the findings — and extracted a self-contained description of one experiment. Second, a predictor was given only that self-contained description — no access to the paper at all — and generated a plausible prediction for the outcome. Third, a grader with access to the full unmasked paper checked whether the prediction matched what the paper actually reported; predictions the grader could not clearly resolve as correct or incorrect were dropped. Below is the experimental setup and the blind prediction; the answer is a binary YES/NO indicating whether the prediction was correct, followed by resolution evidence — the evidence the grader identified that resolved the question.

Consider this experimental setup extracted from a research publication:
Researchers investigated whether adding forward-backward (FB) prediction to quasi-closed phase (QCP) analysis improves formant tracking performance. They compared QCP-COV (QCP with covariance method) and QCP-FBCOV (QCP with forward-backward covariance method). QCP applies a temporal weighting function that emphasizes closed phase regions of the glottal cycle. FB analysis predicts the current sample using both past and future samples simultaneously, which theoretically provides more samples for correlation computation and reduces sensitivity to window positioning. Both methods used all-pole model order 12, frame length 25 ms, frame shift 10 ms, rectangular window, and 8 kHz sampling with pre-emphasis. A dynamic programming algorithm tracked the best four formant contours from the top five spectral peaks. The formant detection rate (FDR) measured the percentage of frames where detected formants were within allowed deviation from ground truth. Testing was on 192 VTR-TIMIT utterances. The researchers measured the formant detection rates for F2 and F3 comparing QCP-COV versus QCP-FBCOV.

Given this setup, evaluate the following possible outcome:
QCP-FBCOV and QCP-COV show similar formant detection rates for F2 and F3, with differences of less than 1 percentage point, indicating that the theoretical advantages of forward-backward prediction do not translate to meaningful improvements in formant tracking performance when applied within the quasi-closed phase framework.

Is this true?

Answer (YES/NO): NO